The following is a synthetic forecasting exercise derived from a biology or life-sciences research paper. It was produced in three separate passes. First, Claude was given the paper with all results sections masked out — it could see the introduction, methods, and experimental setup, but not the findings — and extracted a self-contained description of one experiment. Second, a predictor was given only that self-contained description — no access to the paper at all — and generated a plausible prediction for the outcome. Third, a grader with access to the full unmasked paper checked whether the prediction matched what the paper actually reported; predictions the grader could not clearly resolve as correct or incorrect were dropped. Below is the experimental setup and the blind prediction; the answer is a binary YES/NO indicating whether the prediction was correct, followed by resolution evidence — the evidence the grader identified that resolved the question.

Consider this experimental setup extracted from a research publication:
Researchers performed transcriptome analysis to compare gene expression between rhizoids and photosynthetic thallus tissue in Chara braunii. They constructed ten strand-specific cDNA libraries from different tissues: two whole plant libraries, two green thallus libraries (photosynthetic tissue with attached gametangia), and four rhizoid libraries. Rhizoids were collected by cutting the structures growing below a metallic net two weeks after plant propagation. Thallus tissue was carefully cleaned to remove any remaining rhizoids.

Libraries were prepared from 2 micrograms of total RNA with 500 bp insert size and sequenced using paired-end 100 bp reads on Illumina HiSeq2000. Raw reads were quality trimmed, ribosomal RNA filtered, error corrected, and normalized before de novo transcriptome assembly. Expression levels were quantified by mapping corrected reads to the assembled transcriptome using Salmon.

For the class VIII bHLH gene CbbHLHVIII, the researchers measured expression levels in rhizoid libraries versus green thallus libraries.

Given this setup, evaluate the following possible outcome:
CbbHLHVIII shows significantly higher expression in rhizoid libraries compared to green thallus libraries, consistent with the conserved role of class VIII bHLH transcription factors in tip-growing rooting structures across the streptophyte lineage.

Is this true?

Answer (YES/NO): NO